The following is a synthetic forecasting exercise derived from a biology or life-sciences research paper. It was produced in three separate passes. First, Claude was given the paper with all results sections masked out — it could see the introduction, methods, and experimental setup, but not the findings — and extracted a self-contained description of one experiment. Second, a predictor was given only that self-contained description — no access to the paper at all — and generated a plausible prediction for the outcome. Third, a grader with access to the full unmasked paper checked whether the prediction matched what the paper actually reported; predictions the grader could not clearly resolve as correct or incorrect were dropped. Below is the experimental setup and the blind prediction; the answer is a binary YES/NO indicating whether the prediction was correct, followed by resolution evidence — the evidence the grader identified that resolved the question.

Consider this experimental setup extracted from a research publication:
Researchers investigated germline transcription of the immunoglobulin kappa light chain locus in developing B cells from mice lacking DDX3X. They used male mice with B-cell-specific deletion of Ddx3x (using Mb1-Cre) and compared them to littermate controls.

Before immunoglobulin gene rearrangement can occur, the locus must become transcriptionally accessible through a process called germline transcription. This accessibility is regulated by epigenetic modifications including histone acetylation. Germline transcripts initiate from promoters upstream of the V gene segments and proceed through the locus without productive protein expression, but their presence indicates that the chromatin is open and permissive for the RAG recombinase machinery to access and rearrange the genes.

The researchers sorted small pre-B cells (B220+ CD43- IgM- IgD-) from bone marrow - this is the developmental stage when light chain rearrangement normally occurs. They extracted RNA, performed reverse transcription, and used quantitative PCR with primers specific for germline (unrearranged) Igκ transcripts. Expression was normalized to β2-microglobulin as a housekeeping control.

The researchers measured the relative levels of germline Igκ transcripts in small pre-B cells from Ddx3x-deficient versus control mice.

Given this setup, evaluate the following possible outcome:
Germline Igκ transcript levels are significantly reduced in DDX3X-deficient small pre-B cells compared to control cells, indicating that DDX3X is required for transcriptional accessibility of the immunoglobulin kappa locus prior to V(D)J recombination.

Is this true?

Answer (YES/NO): YES